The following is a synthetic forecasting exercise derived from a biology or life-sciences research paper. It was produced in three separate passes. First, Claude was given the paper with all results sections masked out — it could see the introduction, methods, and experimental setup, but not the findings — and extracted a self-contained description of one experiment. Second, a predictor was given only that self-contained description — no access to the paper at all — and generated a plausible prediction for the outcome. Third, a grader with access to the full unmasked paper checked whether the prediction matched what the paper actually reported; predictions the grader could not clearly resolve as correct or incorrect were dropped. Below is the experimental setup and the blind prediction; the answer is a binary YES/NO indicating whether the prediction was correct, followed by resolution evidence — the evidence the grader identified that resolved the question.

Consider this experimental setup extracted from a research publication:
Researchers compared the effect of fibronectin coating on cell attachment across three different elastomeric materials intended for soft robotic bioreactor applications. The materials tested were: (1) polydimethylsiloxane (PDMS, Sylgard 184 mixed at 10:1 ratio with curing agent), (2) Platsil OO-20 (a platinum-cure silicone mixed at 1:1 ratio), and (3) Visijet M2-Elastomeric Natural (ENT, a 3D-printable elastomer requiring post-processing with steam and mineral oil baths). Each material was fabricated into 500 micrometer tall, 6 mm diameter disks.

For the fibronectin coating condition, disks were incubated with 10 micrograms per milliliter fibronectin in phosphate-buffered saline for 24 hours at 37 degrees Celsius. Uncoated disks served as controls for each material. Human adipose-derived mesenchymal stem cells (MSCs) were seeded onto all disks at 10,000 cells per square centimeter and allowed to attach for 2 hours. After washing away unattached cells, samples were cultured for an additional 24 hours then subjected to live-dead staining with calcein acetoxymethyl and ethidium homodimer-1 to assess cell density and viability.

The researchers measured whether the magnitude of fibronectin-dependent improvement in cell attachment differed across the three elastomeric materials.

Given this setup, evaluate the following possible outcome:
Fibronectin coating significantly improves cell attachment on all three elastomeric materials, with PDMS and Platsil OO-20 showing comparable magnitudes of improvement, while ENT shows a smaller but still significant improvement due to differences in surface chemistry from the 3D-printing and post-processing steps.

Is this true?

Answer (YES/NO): NO